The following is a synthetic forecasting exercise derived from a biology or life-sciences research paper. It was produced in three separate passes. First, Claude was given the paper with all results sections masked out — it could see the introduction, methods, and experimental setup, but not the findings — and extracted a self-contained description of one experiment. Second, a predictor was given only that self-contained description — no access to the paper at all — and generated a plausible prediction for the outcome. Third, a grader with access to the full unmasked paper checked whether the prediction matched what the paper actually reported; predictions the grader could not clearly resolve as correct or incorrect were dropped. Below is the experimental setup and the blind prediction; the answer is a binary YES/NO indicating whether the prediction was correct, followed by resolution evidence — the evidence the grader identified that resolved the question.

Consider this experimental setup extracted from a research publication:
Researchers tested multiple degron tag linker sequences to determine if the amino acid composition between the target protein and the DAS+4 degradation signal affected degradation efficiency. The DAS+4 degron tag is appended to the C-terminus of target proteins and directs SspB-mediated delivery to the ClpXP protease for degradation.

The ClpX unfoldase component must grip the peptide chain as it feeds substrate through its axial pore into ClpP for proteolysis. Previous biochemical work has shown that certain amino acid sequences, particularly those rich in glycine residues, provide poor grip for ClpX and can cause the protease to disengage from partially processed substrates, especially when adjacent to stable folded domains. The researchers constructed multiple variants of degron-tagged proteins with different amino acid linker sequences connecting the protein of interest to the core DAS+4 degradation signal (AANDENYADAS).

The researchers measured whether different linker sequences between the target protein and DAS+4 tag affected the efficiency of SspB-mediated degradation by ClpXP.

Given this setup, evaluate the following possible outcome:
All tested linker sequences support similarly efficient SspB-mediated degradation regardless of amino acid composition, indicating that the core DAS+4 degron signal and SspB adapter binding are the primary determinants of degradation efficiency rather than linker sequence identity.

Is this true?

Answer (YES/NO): NO